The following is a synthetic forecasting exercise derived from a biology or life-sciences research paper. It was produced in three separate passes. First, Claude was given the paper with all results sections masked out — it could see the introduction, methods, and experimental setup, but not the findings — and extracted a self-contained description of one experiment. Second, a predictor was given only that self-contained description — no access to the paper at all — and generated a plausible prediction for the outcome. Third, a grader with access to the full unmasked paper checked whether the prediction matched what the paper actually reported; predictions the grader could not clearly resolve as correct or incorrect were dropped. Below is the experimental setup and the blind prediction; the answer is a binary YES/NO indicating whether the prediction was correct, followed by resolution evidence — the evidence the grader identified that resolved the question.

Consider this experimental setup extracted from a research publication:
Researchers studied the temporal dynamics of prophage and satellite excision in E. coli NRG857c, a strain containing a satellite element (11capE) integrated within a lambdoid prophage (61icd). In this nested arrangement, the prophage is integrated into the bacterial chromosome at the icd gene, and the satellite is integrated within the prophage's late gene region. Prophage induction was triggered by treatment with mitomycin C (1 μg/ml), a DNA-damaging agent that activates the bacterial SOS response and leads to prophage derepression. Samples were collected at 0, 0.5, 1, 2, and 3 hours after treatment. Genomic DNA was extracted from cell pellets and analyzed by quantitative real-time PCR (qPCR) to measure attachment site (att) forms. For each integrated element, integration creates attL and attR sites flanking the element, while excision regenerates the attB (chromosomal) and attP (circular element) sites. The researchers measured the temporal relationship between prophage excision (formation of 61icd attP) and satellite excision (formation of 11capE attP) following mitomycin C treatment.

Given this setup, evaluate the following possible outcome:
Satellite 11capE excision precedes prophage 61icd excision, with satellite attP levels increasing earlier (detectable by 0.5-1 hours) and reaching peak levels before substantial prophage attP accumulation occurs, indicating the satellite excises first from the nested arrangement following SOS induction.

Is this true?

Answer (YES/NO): NO